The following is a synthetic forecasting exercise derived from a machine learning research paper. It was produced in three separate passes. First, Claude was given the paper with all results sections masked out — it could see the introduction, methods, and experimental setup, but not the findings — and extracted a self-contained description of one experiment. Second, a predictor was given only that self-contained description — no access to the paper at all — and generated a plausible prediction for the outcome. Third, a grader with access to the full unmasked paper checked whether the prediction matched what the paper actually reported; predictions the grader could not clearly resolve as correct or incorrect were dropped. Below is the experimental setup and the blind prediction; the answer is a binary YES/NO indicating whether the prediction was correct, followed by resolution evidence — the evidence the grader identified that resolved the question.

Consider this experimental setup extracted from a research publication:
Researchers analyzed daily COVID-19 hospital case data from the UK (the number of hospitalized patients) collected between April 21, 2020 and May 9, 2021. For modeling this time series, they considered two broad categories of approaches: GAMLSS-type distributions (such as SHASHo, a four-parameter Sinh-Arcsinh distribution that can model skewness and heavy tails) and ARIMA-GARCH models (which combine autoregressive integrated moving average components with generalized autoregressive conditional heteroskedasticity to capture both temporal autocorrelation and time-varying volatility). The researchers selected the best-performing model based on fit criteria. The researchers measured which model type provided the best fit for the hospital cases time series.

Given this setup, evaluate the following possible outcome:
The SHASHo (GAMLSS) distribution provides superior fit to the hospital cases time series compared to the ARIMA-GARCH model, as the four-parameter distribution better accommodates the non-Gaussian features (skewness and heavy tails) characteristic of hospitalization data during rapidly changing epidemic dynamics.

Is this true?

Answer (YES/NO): NO